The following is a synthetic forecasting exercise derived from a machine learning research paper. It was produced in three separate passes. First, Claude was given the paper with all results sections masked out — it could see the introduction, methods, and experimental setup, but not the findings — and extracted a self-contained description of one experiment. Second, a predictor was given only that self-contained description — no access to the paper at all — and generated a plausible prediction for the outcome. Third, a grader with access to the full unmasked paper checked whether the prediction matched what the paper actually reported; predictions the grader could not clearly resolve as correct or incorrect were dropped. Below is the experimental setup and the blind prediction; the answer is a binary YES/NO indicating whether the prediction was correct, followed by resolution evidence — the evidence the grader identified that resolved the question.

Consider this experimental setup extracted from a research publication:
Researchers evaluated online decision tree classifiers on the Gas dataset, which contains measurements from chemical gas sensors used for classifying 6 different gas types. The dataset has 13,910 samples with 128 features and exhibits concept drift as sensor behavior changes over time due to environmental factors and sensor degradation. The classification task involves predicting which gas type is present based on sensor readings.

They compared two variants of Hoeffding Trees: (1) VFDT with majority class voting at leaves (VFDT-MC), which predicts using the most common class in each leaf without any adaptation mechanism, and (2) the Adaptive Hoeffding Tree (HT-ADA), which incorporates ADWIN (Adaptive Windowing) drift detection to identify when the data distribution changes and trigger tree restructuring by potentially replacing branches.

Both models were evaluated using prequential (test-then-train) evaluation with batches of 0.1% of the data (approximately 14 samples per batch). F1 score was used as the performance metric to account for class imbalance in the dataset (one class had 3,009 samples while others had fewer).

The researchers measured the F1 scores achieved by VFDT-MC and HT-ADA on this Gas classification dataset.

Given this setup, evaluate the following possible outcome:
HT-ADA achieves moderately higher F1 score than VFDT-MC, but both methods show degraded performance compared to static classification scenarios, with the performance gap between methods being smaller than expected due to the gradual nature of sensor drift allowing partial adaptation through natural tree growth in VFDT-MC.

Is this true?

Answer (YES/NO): NO